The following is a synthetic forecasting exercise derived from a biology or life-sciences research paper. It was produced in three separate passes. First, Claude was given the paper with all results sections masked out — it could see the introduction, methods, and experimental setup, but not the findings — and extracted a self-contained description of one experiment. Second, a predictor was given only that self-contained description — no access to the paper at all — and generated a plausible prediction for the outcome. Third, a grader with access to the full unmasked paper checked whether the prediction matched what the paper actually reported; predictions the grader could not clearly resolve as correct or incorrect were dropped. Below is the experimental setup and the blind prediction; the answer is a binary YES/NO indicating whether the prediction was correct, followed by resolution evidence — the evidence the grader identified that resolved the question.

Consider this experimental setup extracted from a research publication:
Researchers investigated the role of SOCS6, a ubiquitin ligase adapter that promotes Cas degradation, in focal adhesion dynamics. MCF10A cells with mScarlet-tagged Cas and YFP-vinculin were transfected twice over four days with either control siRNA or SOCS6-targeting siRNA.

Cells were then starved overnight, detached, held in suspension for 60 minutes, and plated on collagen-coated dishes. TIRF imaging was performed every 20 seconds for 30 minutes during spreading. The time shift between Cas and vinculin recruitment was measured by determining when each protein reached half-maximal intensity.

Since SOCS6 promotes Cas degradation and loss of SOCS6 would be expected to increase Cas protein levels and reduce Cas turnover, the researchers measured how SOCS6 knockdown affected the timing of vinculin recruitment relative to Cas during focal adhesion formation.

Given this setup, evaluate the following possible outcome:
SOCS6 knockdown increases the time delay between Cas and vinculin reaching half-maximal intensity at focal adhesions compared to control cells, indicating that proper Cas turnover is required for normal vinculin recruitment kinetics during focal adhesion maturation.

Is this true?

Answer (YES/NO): NO